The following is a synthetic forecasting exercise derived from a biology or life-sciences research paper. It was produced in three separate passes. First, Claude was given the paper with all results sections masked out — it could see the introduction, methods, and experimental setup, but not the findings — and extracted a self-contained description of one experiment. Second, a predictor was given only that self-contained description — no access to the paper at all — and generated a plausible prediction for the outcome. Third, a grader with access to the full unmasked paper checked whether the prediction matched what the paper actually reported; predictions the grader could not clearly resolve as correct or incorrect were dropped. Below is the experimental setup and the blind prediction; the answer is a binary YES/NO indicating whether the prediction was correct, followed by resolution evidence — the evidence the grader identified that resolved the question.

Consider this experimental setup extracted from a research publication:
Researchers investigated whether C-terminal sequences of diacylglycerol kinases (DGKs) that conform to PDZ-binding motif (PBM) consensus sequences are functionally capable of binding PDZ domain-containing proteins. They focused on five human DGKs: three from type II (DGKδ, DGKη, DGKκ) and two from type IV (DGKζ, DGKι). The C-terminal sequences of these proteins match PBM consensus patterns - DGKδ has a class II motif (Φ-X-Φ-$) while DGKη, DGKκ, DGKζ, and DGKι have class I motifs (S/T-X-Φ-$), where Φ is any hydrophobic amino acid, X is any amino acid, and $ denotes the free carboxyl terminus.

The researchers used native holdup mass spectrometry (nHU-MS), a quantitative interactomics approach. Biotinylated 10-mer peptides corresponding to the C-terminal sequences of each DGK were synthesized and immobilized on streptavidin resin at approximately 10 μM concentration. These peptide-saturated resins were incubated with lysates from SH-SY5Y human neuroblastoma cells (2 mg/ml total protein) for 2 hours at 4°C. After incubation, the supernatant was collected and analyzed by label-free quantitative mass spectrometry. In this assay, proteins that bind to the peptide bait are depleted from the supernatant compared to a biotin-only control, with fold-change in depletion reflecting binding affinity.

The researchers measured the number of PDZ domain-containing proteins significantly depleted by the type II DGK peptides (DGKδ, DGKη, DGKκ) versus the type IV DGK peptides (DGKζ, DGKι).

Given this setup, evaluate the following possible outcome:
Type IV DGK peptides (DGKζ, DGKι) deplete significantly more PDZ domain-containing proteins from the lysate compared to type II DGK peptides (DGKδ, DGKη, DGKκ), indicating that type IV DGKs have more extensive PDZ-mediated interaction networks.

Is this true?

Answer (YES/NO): YES